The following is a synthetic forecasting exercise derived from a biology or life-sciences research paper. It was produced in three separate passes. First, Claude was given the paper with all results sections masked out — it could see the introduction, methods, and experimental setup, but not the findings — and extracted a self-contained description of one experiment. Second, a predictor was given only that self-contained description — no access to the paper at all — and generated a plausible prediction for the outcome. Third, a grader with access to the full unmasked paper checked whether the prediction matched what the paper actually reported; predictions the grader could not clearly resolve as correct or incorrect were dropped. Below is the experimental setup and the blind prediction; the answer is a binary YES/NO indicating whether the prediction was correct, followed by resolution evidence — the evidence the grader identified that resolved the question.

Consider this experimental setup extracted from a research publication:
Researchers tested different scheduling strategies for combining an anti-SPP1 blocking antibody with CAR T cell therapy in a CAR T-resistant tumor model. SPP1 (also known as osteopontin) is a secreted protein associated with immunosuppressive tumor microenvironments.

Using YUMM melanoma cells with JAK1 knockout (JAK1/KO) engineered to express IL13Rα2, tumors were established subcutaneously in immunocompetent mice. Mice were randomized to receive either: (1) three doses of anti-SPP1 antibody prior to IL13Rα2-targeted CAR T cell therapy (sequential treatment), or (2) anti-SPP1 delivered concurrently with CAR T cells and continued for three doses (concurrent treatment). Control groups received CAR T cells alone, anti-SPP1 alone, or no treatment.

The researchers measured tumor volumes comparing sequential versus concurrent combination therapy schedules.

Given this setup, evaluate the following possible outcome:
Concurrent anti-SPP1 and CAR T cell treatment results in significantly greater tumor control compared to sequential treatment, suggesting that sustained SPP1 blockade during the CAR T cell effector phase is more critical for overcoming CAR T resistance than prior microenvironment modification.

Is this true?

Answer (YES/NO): NO